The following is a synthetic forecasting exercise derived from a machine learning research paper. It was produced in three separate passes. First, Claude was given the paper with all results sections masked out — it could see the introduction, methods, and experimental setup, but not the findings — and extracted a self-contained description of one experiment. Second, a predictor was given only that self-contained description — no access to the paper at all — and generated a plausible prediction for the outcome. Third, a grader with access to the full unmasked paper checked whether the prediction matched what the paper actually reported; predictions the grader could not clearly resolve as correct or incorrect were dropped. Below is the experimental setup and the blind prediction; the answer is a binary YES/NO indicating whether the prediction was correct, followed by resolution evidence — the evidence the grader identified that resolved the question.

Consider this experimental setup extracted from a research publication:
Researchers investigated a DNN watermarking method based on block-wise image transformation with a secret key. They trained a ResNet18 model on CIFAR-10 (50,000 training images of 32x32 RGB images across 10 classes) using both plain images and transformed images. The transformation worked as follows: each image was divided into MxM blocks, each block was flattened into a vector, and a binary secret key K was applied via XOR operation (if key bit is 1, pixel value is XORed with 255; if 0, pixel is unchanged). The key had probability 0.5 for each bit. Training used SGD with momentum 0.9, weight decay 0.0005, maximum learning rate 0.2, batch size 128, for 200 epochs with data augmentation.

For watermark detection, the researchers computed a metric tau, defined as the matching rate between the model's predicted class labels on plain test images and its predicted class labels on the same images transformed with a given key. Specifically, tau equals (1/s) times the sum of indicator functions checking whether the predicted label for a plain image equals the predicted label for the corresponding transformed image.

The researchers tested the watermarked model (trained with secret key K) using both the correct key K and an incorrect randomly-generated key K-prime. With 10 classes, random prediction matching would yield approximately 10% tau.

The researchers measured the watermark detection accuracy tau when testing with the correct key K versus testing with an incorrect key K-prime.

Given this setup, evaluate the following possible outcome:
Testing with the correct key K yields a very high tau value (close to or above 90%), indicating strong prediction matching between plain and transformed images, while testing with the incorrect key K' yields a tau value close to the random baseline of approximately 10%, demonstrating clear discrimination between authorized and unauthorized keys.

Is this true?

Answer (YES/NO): YES